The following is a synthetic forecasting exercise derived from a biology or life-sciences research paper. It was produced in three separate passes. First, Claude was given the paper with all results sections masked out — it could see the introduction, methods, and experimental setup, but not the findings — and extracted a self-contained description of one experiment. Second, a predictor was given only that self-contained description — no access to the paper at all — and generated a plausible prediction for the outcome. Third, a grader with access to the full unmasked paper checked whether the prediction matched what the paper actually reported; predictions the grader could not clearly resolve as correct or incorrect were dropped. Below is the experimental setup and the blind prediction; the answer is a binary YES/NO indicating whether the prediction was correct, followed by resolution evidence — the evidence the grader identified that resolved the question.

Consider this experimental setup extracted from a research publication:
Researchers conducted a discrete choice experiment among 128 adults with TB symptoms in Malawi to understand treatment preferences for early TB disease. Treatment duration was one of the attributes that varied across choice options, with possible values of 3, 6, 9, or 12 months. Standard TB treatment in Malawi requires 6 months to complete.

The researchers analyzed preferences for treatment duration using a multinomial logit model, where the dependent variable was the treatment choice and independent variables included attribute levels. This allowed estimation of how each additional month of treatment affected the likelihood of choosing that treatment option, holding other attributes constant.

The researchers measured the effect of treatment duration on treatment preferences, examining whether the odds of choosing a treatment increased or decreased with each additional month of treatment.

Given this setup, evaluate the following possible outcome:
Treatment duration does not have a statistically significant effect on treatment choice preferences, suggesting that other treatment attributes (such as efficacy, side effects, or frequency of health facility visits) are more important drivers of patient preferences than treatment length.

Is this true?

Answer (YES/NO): NO